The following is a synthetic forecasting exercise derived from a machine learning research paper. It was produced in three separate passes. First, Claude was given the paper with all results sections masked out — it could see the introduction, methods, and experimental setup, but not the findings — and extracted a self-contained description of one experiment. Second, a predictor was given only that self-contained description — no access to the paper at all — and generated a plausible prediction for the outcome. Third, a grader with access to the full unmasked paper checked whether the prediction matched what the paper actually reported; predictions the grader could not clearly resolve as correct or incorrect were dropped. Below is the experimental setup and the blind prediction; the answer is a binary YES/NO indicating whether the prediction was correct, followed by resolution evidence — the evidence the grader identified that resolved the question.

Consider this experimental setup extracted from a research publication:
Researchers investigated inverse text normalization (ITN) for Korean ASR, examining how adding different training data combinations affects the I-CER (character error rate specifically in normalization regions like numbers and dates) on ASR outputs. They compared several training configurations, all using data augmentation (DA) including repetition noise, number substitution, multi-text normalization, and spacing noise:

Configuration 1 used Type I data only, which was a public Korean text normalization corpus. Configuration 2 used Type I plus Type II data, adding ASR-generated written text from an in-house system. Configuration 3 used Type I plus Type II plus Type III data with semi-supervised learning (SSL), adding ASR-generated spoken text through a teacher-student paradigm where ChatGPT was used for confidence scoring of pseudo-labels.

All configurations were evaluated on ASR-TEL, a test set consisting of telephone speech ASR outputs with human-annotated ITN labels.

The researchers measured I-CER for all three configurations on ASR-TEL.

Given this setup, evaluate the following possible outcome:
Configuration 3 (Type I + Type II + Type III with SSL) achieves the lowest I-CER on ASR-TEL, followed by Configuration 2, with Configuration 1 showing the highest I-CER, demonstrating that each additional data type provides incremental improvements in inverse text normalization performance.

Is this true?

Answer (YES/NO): YES